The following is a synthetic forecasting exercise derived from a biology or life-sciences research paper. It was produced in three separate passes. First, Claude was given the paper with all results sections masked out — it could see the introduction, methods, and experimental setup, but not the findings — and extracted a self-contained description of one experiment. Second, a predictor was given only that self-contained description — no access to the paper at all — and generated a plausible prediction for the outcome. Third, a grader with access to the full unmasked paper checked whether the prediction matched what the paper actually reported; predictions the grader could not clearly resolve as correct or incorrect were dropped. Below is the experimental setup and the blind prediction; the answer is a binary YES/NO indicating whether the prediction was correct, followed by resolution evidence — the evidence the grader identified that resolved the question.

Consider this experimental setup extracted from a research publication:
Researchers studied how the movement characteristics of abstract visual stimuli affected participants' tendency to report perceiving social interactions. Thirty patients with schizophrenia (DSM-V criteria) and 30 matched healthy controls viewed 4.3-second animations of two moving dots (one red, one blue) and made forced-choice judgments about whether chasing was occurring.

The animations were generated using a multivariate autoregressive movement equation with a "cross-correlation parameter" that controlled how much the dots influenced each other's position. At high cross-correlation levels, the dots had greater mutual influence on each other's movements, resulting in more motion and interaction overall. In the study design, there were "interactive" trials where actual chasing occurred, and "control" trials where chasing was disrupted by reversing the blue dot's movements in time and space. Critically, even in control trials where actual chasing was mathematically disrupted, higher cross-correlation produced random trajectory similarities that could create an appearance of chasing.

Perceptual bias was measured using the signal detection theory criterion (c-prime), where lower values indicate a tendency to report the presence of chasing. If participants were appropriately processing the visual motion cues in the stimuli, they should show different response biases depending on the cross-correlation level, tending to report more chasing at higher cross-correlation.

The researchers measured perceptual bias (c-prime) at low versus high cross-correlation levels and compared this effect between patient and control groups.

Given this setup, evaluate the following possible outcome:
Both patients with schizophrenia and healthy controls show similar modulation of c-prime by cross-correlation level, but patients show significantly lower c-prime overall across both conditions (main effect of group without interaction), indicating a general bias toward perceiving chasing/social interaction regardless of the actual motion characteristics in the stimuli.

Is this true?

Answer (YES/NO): NO